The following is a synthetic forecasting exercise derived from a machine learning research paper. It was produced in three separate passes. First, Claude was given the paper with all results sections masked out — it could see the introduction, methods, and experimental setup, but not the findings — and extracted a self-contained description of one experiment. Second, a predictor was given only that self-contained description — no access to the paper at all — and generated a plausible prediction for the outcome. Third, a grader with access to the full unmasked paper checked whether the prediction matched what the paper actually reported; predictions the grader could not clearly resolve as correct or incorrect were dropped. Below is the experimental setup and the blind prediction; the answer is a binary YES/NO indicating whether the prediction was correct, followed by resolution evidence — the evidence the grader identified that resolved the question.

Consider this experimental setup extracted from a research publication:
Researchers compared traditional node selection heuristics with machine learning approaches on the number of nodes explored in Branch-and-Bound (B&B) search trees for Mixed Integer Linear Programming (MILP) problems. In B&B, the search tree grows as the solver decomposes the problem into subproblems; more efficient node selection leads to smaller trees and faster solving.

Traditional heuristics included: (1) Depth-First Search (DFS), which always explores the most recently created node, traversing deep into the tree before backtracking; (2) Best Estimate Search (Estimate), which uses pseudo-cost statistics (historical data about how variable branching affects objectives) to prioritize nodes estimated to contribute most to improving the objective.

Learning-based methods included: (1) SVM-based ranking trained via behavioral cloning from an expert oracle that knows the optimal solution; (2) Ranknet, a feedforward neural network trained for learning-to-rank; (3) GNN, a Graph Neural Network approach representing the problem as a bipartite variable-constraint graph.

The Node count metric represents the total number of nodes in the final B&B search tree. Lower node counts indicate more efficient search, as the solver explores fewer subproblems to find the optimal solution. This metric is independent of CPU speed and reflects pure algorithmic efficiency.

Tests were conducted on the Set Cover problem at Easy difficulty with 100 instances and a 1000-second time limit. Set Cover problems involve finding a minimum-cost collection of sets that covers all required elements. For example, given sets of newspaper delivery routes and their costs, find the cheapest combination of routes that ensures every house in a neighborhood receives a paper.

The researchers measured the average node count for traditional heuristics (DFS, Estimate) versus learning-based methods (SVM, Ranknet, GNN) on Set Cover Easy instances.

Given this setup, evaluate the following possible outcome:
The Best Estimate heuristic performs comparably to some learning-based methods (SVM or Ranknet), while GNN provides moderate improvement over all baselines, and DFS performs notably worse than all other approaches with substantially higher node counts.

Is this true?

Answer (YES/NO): NO